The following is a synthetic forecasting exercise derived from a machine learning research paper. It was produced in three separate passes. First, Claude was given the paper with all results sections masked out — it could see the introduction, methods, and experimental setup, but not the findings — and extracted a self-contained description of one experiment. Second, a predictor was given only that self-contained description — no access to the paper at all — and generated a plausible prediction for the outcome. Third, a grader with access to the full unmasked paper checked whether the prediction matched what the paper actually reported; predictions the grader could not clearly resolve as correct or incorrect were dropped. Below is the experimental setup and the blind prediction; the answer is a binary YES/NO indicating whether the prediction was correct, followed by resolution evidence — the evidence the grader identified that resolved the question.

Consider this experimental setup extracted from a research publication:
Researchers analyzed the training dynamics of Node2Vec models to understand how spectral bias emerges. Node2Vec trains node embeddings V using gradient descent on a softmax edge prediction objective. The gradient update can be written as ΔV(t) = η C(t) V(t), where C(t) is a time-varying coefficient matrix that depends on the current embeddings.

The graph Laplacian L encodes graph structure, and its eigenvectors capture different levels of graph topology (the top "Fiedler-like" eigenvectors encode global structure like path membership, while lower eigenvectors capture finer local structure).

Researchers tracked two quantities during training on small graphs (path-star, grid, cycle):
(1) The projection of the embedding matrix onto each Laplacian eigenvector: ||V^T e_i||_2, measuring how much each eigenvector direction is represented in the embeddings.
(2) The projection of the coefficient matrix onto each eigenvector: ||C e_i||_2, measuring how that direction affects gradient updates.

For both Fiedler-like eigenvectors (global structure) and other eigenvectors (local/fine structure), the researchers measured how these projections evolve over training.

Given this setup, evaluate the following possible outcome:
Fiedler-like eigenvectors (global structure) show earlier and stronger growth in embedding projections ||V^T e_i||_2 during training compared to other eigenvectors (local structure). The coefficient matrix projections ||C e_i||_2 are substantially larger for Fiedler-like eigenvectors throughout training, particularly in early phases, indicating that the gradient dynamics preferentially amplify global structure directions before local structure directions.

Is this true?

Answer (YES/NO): NO